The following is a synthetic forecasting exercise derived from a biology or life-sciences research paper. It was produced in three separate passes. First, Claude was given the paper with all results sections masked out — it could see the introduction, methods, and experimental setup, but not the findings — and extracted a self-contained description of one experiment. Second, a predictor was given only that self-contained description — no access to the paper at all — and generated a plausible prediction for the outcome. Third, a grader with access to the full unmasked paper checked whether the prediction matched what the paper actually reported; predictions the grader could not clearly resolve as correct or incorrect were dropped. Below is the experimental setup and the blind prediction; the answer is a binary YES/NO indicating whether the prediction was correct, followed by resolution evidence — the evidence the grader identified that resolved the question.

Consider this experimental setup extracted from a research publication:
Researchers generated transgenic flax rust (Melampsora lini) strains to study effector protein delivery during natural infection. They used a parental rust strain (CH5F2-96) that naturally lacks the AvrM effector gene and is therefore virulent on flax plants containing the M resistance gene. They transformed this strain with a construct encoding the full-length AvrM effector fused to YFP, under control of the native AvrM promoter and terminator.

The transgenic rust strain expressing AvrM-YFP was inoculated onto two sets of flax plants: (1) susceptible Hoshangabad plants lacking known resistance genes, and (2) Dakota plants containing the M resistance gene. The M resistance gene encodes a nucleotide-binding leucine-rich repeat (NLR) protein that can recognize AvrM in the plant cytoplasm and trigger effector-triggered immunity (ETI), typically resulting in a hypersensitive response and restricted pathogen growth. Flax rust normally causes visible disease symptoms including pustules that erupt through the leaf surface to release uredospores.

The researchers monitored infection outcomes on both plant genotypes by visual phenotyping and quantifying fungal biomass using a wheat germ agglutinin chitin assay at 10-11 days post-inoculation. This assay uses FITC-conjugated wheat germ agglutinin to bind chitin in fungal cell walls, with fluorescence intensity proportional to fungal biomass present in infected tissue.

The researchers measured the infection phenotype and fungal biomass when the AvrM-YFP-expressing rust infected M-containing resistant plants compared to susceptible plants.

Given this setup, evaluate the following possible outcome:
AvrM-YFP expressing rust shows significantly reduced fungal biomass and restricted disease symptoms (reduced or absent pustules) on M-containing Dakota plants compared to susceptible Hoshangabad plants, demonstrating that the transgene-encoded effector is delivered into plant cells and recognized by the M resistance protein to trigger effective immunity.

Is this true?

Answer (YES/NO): YES